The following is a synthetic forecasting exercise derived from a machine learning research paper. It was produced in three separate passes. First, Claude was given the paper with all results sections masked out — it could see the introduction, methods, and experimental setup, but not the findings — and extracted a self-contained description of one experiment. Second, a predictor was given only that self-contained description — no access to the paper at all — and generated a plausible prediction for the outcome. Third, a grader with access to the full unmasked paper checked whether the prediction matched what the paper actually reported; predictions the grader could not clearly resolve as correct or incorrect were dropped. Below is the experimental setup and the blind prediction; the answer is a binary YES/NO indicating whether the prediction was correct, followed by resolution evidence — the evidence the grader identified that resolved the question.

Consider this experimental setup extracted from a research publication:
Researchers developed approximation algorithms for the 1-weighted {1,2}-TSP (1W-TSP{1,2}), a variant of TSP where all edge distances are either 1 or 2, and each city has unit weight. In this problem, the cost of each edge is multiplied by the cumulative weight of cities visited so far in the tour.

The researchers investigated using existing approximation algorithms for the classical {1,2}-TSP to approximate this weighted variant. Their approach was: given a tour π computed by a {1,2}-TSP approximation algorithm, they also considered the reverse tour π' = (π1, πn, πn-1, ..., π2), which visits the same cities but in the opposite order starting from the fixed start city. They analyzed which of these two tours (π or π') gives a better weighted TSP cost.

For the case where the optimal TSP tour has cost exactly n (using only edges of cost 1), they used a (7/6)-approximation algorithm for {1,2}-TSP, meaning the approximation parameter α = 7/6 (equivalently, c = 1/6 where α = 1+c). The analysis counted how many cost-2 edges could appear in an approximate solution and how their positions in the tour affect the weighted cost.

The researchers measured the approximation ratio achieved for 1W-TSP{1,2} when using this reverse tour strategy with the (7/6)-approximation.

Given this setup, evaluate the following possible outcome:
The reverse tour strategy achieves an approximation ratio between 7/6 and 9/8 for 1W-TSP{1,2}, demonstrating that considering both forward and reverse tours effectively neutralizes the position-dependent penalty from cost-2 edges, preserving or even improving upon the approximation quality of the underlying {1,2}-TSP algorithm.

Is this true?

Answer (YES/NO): NO